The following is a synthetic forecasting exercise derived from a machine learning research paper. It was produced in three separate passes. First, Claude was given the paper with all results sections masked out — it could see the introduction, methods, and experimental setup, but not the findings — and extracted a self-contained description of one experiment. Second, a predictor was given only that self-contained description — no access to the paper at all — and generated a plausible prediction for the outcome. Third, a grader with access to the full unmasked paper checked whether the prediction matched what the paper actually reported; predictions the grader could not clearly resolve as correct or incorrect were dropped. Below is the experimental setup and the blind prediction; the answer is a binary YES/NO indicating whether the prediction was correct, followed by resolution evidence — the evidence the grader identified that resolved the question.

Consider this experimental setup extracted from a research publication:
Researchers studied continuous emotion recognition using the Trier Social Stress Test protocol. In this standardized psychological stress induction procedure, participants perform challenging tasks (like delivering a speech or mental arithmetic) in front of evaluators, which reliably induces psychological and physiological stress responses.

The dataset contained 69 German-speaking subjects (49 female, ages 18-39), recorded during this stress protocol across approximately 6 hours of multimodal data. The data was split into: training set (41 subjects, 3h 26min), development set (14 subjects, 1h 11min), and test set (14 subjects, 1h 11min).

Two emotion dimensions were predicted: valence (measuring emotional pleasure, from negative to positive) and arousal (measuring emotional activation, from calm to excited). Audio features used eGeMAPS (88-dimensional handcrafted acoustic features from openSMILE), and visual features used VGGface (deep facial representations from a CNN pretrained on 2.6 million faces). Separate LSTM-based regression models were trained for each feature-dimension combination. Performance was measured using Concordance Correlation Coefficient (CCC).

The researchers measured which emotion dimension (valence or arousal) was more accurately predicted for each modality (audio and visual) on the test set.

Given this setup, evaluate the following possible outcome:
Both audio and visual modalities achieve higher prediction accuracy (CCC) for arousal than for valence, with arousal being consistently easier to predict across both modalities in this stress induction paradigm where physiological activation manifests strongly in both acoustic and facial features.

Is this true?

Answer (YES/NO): NO